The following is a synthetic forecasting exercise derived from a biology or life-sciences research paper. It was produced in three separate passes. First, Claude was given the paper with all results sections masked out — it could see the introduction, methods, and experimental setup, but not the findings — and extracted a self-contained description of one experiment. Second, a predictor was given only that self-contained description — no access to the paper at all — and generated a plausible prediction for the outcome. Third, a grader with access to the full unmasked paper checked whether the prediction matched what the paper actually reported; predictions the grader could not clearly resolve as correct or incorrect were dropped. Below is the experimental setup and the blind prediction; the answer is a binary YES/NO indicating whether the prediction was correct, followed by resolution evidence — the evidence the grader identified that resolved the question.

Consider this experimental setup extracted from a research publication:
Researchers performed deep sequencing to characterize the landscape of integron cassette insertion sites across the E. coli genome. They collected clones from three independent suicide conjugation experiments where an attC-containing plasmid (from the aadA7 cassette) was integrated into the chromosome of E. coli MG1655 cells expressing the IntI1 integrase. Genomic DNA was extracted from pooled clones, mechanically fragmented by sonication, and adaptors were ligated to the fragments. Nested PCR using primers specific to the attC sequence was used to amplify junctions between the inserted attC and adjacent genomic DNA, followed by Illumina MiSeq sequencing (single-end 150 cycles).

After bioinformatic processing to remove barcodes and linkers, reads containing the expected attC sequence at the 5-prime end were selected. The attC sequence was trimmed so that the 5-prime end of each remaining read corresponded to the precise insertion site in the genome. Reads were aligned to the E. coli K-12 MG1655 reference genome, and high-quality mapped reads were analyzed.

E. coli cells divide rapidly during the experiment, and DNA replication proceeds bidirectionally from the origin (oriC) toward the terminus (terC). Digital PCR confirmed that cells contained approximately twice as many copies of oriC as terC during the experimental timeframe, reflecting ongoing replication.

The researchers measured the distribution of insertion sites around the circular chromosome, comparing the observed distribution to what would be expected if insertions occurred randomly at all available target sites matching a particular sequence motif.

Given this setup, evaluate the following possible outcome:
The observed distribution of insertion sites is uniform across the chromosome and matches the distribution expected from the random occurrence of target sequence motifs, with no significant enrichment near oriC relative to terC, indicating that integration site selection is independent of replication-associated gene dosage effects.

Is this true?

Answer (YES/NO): NO